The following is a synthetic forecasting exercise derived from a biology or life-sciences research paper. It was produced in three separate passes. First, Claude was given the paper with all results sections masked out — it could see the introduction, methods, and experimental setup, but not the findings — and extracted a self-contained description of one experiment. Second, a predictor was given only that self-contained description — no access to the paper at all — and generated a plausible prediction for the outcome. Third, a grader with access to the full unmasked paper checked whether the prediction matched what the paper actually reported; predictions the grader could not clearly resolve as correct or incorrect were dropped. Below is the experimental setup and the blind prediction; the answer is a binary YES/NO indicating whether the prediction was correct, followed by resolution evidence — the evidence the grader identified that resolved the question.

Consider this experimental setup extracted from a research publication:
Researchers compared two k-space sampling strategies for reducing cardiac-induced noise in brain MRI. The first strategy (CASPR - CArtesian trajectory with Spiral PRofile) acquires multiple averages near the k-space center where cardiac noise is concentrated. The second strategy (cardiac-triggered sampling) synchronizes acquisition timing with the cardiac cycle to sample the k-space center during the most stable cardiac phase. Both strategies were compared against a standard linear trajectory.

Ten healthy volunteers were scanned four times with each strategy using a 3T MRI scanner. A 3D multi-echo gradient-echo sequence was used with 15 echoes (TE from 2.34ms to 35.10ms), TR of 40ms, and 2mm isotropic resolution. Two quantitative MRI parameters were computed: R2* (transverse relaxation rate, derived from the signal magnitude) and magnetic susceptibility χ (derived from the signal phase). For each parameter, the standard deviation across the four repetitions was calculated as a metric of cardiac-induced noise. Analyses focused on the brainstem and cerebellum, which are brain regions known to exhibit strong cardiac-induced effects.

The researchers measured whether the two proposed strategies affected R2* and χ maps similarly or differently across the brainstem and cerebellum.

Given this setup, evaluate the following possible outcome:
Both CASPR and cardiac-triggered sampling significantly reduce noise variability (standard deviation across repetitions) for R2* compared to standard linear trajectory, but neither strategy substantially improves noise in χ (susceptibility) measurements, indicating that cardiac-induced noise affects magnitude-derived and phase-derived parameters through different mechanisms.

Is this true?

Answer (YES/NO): NO